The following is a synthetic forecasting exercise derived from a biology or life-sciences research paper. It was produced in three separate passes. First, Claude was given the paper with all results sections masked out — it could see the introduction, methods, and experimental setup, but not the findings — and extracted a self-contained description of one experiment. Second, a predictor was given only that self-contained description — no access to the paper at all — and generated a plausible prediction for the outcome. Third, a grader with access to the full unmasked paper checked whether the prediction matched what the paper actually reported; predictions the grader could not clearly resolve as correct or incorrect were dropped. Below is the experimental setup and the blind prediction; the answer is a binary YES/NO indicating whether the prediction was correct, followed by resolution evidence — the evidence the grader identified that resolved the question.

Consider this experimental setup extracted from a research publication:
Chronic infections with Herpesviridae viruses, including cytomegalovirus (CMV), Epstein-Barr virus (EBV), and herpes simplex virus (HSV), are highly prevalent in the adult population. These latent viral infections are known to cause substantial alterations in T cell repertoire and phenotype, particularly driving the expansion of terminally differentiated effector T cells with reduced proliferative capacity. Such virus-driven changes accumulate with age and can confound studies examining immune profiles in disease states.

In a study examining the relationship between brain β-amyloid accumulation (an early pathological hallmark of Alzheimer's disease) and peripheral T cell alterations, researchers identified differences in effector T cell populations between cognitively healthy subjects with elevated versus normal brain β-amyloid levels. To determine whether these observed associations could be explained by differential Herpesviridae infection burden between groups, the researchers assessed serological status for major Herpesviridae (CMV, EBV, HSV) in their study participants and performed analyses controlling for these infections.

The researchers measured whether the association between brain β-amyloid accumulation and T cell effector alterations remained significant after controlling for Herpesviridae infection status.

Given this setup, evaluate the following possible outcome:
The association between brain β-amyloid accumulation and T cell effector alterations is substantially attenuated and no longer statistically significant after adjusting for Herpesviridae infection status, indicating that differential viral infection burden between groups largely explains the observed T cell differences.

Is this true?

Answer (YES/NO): NO